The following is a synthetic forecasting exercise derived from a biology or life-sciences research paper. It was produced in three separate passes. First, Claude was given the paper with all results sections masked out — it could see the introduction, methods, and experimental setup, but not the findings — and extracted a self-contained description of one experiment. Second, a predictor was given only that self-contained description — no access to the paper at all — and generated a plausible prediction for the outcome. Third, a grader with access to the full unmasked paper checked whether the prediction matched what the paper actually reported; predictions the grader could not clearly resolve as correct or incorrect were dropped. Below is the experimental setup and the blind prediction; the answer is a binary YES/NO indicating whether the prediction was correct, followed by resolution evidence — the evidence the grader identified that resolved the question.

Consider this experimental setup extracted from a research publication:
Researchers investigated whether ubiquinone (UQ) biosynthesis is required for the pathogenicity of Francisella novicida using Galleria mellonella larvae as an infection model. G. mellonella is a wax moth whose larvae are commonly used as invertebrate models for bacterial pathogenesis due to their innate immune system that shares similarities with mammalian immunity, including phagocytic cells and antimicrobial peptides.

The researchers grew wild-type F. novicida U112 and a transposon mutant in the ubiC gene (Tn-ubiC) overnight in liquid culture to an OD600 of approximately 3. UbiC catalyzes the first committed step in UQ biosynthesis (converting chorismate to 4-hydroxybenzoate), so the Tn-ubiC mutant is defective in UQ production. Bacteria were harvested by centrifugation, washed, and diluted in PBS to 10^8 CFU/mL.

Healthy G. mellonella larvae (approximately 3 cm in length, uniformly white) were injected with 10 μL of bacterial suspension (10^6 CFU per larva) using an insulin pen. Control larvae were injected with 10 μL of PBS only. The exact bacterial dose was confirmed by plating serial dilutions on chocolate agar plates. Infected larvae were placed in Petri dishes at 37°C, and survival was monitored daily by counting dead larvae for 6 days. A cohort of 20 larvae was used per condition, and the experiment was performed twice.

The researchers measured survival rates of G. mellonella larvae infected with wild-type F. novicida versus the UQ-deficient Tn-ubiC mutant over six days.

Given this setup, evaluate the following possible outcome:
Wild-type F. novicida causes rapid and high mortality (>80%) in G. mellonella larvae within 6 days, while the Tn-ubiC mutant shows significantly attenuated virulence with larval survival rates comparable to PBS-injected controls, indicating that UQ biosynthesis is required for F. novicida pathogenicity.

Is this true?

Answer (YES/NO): NO